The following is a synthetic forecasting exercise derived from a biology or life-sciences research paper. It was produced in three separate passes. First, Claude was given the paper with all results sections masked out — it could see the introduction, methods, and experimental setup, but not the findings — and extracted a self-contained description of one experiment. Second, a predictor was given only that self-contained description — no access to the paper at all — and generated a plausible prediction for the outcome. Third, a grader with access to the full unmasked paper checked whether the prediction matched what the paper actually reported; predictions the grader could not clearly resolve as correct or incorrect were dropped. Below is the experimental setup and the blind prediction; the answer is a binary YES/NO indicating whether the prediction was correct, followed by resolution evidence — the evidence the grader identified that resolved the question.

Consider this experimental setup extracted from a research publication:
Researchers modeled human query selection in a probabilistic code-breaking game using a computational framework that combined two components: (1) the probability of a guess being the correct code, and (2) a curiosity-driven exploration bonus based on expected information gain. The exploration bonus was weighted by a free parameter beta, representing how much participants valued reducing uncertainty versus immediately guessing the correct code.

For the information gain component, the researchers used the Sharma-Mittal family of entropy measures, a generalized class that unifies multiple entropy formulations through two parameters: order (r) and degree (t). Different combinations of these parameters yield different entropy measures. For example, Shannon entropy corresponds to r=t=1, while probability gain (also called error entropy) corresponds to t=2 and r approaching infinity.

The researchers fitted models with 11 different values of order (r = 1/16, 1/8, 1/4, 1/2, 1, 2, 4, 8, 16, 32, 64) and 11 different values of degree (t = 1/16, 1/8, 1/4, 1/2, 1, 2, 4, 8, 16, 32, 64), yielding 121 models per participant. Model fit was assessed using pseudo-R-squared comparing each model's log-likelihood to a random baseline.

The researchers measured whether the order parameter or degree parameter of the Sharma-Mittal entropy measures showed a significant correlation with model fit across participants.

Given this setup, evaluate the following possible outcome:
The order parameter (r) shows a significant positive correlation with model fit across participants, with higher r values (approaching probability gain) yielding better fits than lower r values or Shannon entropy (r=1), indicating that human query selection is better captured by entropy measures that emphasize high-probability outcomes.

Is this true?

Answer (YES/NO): NO